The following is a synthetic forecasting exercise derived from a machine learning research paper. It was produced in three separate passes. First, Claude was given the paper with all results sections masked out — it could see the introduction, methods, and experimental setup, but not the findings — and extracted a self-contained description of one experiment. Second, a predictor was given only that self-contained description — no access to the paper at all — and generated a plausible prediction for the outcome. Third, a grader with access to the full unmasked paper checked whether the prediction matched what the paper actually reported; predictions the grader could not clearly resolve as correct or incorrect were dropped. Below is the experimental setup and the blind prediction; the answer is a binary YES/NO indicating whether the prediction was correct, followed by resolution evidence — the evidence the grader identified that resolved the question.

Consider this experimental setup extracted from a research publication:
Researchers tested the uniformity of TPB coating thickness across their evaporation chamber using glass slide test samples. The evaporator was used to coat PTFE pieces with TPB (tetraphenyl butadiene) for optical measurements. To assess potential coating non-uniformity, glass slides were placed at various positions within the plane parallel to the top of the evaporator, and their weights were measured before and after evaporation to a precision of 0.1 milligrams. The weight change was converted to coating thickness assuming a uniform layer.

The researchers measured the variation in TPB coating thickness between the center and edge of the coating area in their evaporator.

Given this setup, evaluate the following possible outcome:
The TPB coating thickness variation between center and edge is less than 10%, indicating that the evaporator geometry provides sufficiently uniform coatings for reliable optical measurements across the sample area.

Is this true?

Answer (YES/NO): NO